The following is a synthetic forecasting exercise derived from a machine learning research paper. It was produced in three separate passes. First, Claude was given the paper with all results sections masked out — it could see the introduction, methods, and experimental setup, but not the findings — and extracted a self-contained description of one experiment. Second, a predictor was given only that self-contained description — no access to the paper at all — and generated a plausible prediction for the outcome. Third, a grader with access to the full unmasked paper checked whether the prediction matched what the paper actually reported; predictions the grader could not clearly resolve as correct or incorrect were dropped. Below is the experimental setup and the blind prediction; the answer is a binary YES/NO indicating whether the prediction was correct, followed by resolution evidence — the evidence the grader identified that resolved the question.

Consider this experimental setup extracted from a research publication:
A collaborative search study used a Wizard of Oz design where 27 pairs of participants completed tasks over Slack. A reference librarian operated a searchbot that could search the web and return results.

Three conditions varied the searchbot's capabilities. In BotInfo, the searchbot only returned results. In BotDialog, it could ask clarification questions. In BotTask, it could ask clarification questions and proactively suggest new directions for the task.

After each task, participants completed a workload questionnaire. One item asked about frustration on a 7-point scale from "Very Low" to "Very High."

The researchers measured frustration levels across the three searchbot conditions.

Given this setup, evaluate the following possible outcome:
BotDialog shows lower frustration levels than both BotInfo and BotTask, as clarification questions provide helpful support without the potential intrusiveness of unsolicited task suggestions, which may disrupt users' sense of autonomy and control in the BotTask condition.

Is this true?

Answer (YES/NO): NO